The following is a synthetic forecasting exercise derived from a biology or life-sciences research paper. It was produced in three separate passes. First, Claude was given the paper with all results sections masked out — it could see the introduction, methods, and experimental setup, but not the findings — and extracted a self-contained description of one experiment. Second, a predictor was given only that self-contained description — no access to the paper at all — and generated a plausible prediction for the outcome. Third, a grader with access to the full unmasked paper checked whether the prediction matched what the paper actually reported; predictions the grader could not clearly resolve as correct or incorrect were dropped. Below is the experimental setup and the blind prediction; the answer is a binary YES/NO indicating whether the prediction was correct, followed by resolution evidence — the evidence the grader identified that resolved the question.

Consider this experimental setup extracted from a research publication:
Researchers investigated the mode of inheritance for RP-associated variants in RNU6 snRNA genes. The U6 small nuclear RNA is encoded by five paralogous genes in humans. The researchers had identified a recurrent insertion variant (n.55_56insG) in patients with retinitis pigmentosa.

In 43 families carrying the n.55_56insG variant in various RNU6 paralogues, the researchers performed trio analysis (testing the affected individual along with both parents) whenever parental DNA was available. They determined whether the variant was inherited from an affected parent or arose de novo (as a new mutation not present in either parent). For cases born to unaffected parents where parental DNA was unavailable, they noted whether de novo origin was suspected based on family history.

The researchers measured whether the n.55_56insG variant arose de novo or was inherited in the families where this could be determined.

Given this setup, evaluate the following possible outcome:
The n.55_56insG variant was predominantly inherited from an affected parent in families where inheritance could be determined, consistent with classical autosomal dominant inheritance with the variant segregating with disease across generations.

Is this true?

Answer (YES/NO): YES